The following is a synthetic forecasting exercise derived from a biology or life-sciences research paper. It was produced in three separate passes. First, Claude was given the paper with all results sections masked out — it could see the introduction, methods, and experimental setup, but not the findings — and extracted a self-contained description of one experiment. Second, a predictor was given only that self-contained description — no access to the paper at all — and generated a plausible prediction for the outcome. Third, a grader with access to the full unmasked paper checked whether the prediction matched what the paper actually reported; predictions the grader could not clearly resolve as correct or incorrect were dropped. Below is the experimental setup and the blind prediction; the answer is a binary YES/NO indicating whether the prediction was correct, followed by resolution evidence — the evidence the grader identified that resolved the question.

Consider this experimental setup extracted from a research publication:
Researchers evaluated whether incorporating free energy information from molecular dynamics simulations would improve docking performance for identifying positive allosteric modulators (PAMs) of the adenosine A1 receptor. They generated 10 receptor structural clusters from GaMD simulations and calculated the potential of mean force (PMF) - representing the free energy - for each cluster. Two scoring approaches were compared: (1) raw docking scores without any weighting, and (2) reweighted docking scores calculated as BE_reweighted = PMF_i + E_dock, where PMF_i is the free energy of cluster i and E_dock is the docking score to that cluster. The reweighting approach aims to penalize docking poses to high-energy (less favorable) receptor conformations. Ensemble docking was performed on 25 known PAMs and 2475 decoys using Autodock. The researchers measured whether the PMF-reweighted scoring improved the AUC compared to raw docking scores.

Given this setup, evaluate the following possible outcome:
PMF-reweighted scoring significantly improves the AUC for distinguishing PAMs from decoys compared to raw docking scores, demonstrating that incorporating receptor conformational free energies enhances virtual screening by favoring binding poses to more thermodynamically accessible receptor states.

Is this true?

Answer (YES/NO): YES